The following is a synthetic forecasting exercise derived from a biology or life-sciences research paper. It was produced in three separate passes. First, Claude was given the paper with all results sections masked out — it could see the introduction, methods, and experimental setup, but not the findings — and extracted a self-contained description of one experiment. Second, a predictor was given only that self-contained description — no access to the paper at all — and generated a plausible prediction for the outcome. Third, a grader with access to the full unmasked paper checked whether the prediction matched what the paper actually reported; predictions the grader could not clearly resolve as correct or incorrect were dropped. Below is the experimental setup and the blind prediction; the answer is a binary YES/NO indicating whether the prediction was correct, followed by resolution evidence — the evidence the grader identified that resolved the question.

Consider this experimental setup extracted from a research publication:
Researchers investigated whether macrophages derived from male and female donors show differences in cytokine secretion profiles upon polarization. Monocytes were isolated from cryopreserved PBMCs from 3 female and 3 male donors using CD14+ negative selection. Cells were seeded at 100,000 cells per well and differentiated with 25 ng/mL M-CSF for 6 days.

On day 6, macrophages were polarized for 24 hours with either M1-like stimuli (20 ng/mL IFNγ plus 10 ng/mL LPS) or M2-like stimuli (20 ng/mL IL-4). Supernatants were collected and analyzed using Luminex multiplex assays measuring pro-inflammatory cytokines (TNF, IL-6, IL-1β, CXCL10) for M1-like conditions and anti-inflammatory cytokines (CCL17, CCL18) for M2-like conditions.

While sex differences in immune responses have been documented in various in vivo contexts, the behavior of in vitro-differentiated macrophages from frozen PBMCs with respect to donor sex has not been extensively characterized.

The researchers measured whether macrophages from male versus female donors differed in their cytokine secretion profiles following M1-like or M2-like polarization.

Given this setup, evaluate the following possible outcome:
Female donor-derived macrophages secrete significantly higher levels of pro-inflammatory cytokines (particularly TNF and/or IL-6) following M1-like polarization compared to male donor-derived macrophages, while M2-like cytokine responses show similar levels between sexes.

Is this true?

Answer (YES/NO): NO